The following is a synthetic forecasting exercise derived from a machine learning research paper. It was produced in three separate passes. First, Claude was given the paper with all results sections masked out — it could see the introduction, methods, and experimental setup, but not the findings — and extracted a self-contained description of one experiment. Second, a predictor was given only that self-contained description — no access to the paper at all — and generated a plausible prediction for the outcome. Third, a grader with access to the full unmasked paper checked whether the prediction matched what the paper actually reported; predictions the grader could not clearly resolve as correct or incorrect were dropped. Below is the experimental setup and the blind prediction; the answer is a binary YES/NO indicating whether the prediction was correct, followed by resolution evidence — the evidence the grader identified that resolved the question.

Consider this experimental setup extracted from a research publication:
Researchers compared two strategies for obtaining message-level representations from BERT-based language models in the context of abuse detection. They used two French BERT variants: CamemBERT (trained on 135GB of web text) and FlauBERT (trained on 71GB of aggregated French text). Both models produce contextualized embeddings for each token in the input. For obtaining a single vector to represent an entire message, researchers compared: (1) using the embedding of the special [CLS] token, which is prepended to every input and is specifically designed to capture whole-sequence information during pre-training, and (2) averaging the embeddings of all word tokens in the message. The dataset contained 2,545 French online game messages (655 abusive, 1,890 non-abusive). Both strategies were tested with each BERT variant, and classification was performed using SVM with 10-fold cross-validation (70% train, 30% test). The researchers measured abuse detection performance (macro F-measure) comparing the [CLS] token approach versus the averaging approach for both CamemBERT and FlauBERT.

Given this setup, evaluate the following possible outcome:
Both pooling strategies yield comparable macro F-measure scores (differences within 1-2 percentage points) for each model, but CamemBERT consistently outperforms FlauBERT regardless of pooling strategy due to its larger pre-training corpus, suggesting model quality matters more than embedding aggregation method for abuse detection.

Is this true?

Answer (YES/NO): NO